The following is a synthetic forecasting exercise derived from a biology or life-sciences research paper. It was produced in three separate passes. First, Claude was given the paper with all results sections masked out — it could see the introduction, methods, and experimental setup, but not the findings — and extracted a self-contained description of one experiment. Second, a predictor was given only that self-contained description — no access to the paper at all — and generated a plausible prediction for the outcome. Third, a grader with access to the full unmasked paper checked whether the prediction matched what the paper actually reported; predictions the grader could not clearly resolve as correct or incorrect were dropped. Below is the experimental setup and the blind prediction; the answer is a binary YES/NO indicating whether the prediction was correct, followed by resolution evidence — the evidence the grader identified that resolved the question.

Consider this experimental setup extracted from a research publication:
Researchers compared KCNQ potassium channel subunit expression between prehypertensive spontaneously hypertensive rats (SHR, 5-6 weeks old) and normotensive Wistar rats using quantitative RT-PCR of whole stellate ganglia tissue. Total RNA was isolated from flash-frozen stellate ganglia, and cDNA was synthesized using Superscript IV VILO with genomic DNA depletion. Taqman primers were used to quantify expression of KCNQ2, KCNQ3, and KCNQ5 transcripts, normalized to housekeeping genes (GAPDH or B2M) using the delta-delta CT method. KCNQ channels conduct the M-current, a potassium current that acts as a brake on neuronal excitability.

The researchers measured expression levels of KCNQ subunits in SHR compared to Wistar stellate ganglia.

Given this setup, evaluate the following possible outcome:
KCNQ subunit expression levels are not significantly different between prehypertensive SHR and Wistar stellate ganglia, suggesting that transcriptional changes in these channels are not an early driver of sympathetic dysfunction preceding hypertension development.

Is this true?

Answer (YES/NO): NO